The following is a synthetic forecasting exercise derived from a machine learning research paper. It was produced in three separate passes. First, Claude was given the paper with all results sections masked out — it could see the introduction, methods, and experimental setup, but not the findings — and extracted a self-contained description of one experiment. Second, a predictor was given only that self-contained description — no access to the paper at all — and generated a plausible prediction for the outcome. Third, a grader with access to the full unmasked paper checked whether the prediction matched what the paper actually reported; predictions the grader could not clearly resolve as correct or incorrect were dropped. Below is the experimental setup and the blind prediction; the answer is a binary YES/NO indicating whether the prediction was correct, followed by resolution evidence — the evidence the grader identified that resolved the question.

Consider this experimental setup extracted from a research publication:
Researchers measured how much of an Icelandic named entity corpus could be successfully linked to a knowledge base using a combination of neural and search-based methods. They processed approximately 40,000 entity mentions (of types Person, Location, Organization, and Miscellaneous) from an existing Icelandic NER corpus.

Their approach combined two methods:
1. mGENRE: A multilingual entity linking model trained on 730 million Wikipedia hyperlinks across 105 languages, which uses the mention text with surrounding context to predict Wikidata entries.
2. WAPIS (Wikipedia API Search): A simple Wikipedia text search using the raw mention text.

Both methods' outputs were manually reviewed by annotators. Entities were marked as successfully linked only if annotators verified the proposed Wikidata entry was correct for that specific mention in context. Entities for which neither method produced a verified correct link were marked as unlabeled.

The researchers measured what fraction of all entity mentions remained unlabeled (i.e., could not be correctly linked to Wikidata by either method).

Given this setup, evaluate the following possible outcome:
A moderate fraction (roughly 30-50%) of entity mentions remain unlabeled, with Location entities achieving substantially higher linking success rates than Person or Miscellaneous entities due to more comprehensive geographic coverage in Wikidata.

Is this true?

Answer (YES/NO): YES